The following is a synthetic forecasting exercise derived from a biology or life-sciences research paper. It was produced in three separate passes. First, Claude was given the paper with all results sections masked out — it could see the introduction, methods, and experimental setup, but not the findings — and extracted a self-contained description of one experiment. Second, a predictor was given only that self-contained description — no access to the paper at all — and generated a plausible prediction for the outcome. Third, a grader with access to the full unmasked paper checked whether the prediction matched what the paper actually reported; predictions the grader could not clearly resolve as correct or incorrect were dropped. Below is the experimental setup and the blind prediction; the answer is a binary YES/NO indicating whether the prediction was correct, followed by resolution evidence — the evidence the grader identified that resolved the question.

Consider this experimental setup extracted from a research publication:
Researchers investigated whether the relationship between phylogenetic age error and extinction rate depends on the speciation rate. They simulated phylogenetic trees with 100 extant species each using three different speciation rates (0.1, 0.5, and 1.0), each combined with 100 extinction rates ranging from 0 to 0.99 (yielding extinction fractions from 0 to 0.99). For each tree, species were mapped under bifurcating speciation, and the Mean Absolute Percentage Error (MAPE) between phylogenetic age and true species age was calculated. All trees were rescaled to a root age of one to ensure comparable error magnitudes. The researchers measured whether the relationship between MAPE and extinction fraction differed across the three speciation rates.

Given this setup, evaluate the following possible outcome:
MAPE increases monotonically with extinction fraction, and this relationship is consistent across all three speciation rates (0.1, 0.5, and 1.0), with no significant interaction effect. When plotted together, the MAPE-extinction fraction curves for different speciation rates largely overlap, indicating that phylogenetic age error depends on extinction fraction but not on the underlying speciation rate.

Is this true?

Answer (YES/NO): YES